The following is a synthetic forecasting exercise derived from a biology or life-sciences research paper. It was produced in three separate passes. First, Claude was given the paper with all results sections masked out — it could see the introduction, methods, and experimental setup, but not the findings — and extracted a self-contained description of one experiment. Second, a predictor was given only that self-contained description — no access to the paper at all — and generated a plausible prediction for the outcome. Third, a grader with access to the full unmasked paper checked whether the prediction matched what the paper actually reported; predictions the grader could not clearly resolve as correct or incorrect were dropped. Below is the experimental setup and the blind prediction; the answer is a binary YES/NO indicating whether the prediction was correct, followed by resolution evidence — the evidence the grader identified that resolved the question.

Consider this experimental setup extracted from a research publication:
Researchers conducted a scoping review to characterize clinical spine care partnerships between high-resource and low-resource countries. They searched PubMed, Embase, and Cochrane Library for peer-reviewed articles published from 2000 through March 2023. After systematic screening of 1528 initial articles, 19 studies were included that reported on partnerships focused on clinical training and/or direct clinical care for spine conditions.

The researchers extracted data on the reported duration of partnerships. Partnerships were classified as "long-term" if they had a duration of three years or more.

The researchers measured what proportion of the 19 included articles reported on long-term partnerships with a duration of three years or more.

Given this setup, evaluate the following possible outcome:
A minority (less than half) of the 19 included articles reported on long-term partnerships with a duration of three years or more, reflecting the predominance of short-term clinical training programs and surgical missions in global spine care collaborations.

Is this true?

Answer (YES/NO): NO